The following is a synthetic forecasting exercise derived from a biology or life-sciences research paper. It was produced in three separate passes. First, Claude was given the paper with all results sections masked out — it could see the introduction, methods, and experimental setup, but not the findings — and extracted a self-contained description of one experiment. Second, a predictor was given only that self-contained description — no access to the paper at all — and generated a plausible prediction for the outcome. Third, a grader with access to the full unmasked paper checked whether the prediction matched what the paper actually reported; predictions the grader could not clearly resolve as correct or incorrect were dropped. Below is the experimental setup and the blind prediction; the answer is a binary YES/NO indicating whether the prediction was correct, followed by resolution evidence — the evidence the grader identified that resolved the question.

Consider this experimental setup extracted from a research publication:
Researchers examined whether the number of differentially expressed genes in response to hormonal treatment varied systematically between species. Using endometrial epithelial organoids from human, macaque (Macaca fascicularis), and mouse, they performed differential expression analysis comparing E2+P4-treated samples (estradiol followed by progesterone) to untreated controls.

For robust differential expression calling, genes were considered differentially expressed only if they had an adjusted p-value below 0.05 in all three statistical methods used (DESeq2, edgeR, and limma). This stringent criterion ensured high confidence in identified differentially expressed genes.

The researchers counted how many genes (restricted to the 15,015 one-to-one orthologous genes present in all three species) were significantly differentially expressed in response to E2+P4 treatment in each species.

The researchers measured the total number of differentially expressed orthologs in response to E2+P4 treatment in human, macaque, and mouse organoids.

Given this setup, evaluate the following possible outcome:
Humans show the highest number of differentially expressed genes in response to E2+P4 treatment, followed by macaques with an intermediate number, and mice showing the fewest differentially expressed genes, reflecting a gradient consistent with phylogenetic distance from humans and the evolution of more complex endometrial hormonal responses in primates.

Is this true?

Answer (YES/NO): YES